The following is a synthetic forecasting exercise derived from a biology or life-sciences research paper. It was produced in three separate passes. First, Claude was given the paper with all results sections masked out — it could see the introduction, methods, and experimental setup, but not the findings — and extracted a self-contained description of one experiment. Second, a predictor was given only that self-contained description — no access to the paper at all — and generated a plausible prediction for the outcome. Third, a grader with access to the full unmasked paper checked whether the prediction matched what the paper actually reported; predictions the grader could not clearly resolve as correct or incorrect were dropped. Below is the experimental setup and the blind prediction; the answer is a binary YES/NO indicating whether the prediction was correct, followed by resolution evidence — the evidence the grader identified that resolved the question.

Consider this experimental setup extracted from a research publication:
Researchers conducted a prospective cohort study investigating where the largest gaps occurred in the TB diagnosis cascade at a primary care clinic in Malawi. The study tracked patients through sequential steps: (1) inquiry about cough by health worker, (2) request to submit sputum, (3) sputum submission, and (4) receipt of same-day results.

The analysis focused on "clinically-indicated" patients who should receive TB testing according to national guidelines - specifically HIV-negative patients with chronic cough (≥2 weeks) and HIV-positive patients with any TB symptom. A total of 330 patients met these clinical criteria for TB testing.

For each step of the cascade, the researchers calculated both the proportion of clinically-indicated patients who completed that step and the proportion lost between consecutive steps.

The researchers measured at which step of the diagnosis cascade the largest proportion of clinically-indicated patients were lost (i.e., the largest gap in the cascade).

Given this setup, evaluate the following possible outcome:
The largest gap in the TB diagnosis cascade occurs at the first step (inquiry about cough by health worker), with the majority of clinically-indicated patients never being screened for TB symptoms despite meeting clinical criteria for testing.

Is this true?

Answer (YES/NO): NO